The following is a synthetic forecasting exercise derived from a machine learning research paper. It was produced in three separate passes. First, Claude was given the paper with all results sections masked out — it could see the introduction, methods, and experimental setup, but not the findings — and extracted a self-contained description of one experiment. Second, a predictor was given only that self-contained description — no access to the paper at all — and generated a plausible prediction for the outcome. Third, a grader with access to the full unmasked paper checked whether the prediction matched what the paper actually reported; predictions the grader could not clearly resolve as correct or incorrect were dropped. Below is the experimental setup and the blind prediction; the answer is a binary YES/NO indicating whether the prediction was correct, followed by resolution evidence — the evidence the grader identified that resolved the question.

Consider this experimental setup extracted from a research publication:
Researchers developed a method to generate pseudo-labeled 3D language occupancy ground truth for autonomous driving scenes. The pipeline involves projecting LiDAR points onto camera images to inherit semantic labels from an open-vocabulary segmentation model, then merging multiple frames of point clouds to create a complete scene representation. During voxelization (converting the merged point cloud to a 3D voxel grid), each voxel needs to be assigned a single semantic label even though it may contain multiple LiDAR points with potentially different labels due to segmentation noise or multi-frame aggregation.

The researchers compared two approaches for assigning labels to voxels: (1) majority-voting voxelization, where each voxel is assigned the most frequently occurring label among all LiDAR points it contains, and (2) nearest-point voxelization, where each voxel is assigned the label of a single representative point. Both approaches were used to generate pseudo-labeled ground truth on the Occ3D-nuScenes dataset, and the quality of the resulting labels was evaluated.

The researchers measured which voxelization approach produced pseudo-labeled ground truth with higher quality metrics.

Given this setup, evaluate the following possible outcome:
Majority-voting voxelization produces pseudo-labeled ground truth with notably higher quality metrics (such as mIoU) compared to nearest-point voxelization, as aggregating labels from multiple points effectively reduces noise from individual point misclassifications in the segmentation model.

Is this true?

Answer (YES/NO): YES